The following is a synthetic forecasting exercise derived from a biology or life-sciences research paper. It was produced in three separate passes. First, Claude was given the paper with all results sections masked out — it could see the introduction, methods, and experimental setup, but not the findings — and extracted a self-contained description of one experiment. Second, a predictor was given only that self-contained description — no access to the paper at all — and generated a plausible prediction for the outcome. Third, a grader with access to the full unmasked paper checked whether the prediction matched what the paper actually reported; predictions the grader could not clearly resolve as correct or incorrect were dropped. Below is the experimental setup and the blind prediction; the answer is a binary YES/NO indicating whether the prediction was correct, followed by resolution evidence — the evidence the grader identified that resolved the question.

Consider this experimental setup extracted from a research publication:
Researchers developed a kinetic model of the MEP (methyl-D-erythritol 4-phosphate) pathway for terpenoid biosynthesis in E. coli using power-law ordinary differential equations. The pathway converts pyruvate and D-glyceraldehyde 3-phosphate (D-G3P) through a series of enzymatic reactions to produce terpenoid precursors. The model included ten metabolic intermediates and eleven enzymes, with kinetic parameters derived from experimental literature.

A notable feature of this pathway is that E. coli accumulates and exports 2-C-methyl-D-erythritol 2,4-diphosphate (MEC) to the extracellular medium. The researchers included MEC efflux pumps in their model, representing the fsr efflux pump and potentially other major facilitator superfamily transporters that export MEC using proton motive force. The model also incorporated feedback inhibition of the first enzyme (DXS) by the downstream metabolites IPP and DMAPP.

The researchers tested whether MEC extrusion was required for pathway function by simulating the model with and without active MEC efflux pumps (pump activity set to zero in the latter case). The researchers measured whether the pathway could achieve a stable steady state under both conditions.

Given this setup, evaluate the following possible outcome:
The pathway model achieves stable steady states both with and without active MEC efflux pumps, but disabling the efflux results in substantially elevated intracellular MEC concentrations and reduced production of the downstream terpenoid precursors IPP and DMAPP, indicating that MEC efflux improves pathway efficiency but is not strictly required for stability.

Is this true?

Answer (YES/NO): NO